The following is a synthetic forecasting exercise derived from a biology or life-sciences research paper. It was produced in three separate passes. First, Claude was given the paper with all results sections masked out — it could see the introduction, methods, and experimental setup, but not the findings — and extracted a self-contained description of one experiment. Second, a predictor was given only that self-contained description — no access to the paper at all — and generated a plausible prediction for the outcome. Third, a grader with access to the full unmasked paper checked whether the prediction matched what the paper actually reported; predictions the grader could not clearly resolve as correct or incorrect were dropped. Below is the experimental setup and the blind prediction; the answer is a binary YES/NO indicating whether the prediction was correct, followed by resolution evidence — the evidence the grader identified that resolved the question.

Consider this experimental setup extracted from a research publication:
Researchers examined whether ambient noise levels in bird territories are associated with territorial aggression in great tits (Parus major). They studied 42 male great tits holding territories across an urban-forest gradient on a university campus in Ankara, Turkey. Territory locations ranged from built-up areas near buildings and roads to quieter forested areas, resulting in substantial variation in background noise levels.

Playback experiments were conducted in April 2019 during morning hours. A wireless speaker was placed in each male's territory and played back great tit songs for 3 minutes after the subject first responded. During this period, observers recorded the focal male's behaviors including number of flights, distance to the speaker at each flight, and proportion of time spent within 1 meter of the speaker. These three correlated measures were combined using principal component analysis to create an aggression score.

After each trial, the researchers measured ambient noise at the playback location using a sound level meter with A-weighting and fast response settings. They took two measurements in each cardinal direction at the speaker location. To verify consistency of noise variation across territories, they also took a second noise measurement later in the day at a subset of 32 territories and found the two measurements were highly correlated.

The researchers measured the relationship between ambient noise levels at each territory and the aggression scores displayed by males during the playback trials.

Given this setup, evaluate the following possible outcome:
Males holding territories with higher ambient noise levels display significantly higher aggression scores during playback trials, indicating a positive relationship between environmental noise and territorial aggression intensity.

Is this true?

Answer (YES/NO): YES